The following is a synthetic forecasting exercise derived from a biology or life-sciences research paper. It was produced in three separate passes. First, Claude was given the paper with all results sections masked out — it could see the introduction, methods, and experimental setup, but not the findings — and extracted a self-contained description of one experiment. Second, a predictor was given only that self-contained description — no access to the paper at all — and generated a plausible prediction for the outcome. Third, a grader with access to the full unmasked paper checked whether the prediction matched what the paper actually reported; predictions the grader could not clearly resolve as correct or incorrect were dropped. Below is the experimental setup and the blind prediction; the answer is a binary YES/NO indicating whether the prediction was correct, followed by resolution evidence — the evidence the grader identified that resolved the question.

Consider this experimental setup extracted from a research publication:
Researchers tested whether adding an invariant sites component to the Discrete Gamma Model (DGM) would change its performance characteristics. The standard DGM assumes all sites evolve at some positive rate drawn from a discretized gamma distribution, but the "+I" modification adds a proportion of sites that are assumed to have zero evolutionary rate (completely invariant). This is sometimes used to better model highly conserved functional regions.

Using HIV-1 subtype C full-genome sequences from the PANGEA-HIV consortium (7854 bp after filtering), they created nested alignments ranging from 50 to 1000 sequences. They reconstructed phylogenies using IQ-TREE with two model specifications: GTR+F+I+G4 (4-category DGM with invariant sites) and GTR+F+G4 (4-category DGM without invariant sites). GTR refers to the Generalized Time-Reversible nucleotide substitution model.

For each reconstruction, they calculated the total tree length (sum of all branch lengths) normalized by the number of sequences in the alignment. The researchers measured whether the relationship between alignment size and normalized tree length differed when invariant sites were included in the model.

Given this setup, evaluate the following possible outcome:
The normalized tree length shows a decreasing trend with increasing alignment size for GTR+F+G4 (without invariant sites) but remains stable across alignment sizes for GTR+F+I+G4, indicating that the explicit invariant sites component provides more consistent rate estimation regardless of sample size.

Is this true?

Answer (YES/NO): NO